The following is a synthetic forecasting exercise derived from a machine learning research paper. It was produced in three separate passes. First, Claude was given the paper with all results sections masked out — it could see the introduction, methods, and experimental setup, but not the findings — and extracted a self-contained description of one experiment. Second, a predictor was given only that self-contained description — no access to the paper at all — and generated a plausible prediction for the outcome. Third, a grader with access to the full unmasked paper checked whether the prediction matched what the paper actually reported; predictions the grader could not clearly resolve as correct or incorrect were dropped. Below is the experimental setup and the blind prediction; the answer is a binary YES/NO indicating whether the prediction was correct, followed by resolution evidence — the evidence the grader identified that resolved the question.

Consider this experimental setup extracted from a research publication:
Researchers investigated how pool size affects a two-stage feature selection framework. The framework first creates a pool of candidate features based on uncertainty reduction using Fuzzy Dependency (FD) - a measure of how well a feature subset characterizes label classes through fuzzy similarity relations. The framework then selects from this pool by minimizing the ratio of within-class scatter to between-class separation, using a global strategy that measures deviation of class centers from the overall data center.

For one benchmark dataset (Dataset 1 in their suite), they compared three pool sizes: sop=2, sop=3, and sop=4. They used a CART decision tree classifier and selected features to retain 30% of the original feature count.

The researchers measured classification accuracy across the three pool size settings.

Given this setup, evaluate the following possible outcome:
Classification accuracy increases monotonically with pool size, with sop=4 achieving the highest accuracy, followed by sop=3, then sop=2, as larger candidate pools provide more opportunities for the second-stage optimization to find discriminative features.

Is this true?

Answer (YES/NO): NO